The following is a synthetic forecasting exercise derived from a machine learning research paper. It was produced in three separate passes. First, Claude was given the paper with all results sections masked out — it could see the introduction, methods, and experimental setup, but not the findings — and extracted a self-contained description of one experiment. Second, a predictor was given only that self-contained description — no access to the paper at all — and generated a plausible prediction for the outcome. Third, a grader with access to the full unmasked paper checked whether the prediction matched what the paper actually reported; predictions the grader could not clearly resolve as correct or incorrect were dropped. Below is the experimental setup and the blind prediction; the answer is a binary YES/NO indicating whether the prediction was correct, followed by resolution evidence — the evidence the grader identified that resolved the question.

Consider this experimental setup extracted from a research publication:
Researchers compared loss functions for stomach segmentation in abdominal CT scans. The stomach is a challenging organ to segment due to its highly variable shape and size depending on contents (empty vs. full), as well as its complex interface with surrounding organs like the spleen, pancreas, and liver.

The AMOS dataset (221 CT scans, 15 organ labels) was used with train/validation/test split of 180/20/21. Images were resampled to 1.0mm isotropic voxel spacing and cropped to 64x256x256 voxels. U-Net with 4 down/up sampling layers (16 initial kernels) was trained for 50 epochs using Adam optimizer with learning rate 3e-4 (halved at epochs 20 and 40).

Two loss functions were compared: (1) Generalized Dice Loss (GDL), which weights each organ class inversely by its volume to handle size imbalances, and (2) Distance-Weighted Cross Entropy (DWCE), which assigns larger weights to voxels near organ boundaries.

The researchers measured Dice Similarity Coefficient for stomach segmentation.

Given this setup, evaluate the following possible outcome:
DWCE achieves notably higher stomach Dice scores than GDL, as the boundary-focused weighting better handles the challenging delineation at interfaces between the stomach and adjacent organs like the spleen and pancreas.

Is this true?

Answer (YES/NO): NO